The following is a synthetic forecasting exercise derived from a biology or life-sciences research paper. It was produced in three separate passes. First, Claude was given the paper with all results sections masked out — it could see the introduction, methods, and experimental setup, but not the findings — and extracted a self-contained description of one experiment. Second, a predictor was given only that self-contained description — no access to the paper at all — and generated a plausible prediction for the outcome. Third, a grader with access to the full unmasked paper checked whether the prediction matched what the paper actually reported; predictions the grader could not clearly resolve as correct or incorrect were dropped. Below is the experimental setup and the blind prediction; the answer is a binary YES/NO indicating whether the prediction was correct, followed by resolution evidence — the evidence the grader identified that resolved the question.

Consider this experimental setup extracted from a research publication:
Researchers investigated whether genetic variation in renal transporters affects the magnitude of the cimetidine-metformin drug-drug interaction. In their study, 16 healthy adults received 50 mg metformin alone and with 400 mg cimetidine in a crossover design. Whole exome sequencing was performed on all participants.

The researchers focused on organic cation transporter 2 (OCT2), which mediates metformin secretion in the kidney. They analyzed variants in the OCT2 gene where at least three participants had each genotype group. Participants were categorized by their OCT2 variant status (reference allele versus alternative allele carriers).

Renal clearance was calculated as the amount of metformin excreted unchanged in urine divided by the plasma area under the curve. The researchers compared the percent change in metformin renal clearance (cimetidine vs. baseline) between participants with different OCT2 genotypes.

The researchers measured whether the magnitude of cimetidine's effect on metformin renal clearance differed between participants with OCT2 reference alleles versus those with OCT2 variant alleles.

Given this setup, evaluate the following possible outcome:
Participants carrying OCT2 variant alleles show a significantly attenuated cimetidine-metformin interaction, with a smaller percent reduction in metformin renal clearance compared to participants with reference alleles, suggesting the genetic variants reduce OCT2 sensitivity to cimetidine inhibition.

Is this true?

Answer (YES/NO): NO